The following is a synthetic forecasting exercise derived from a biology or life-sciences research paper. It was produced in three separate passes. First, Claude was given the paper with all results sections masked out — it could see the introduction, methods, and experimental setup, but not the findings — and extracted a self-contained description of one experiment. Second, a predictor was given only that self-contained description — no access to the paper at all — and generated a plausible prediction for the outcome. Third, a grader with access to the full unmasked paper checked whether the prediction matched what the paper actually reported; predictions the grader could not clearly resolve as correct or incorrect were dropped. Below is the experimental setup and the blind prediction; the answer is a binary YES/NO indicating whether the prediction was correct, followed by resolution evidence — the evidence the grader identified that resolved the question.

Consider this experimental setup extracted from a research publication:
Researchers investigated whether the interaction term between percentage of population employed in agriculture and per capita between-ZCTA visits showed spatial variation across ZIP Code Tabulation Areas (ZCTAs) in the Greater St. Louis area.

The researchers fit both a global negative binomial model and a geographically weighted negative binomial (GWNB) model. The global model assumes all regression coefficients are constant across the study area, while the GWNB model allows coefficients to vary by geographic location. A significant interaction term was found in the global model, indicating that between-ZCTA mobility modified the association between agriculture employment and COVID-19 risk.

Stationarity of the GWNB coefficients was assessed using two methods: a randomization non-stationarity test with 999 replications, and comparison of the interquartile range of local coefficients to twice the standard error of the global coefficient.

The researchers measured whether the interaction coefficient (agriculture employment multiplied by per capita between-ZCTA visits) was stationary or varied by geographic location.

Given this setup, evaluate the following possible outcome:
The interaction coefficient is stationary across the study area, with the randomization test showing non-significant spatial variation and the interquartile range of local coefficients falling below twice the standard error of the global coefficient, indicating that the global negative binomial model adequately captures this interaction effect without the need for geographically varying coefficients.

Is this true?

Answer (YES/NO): YES